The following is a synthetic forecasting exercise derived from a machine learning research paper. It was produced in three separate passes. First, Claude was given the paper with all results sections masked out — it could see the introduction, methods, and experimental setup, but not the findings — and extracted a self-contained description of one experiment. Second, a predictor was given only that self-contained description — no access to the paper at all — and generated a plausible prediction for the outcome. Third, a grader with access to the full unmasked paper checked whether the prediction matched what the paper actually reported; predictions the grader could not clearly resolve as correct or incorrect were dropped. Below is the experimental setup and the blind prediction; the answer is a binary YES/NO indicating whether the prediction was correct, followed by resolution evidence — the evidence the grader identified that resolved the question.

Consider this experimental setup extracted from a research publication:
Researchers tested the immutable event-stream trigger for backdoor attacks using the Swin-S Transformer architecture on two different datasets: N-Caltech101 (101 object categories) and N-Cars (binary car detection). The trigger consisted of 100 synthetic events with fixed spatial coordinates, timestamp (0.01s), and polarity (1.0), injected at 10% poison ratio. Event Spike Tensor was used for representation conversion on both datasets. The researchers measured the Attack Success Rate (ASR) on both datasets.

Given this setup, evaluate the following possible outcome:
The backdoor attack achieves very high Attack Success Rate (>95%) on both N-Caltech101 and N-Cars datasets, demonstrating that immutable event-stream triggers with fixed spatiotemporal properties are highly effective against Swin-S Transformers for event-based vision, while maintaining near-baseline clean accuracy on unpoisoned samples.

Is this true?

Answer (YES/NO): NO